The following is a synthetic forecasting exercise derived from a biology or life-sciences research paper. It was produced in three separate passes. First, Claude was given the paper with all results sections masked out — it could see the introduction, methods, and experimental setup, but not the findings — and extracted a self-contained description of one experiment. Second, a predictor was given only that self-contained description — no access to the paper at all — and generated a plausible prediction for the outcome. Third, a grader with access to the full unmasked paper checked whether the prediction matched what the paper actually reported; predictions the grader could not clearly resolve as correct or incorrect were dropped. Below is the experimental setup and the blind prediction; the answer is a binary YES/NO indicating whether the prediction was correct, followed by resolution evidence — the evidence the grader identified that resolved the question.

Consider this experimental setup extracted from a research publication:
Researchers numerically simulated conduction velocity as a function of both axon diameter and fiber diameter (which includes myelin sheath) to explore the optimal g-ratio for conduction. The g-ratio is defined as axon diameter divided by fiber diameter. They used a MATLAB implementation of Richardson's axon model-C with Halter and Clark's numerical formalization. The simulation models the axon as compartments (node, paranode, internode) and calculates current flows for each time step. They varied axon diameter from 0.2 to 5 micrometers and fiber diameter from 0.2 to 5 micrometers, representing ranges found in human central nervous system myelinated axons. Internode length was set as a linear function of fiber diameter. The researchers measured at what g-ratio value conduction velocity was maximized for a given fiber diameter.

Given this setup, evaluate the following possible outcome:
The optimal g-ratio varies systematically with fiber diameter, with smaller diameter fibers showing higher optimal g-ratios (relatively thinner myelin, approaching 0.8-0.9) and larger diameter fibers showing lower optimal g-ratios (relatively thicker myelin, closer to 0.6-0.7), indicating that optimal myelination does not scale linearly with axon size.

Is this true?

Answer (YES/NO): NO